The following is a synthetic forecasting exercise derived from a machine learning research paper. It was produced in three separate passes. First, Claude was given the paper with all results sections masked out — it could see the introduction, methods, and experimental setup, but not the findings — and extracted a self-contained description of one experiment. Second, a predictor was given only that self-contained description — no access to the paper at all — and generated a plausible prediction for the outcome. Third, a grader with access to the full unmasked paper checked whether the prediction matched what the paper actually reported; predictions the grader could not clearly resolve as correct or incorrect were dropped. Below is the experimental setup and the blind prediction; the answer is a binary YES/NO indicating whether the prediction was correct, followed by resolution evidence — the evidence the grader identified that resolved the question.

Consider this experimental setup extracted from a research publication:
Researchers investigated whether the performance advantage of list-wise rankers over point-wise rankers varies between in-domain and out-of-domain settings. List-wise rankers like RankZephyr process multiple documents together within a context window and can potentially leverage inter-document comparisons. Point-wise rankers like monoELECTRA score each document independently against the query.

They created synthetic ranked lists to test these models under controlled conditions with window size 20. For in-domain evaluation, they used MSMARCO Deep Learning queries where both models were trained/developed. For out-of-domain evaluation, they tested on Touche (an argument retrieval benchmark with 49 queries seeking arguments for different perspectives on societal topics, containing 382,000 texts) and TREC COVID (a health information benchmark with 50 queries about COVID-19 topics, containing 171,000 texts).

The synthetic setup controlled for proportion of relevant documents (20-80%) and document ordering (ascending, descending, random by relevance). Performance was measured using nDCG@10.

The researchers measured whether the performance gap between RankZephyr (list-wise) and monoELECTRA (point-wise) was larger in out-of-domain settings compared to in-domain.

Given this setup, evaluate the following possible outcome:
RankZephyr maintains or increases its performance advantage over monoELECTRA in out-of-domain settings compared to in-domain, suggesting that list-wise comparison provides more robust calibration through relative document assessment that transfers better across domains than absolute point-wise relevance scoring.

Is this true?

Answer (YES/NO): YES